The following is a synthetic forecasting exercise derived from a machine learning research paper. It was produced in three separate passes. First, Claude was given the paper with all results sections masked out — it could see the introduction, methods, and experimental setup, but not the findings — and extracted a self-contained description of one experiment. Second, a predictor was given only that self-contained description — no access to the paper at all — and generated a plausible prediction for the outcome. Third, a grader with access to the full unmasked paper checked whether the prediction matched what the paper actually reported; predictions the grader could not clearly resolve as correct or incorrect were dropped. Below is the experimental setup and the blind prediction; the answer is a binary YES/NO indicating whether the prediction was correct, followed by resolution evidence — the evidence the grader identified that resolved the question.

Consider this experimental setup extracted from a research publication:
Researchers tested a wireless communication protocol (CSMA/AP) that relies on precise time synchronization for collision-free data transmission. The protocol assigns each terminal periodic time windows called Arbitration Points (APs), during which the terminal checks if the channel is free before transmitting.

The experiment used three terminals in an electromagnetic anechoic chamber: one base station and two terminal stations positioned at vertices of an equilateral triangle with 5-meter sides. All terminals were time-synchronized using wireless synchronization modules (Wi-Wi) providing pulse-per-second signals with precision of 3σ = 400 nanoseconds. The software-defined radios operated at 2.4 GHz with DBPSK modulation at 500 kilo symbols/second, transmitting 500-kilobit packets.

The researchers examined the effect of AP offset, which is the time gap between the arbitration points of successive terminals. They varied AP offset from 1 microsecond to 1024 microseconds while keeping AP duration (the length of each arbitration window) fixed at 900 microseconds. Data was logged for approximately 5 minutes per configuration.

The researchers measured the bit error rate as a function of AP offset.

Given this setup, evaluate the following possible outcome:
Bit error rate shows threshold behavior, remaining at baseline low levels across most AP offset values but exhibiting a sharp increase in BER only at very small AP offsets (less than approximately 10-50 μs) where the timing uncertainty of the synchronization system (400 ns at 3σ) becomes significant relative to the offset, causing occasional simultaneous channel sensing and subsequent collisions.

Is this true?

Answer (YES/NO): NO